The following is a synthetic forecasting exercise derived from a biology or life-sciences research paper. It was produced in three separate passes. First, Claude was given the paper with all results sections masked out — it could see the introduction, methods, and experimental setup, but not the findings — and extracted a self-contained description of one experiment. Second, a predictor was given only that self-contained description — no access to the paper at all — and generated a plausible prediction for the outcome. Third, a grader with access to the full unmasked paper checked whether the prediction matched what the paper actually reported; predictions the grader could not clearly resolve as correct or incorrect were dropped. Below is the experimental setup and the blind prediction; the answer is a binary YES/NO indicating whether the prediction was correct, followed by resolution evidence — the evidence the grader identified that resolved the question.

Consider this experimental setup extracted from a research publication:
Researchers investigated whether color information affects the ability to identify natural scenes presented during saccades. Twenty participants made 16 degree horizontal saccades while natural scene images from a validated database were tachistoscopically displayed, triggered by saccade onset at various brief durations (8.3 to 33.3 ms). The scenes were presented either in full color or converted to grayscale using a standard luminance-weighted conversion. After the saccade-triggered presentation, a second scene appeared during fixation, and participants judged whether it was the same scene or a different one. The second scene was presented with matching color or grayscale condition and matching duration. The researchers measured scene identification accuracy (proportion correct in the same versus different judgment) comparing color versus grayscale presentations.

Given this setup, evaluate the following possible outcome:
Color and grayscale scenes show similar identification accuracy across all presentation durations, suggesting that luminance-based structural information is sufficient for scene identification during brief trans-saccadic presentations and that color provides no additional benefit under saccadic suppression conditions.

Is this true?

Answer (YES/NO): NO